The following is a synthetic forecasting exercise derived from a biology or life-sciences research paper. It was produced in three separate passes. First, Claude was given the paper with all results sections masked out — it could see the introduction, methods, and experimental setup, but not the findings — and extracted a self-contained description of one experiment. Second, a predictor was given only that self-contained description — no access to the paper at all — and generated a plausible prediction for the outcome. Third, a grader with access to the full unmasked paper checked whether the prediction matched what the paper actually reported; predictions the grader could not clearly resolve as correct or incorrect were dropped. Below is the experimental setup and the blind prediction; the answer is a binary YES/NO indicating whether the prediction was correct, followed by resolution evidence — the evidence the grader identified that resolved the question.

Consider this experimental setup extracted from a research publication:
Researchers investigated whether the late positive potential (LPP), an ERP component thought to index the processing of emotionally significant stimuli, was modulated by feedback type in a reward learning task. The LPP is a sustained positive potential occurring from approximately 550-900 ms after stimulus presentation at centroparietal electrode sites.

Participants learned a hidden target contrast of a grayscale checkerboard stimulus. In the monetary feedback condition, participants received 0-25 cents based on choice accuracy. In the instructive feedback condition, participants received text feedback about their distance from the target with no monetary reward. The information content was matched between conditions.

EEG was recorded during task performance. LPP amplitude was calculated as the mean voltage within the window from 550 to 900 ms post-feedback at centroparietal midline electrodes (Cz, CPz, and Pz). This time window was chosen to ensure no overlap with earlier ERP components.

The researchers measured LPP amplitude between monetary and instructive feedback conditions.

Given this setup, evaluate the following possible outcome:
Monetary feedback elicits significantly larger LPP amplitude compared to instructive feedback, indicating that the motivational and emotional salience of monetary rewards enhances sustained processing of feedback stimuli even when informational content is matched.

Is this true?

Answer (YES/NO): YES